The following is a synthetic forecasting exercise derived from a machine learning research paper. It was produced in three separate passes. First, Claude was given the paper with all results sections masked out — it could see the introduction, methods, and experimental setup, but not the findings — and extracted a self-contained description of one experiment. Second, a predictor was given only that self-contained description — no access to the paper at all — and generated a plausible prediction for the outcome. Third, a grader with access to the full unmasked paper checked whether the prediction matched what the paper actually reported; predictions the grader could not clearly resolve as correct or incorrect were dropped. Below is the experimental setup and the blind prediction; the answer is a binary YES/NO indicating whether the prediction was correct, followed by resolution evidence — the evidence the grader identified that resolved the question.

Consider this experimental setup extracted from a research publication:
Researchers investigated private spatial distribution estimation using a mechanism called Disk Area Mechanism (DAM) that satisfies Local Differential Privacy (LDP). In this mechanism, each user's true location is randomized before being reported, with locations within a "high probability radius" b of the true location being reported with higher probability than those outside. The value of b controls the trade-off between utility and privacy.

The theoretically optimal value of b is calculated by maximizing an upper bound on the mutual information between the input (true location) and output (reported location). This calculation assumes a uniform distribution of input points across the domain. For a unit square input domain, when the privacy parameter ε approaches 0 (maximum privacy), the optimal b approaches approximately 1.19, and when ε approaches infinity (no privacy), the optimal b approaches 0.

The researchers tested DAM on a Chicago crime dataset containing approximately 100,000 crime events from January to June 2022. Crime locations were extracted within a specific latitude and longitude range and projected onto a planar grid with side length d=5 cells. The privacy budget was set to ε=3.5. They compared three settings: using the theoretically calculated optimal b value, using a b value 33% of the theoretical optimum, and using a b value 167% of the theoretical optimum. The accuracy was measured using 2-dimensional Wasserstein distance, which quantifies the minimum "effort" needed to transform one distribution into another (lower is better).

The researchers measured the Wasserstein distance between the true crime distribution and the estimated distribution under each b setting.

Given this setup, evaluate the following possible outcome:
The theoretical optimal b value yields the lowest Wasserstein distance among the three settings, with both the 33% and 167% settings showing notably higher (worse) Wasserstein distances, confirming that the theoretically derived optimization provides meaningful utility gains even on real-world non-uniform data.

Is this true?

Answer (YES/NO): YES